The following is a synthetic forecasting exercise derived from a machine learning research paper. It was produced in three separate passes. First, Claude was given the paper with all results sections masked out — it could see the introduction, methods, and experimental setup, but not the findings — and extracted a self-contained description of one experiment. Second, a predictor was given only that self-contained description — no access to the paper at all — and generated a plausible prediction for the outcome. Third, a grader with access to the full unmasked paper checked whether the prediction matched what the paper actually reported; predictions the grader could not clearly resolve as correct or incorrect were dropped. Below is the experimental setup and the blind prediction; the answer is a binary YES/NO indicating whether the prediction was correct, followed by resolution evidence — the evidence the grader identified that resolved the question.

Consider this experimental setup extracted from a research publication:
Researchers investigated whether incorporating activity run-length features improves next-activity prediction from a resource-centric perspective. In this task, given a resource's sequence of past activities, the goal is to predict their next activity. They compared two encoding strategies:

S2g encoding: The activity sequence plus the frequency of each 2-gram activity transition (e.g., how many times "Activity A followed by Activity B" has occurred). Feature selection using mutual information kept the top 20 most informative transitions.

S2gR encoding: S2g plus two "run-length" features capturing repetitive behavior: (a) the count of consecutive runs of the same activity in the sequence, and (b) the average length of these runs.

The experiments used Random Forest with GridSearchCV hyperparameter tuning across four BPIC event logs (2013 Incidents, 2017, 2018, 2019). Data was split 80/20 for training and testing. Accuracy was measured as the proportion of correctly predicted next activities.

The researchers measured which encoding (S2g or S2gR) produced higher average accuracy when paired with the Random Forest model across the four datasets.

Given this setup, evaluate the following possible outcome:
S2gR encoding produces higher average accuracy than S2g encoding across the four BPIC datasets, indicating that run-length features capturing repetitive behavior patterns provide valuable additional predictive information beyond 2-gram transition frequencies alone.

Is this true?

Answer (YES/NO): NO